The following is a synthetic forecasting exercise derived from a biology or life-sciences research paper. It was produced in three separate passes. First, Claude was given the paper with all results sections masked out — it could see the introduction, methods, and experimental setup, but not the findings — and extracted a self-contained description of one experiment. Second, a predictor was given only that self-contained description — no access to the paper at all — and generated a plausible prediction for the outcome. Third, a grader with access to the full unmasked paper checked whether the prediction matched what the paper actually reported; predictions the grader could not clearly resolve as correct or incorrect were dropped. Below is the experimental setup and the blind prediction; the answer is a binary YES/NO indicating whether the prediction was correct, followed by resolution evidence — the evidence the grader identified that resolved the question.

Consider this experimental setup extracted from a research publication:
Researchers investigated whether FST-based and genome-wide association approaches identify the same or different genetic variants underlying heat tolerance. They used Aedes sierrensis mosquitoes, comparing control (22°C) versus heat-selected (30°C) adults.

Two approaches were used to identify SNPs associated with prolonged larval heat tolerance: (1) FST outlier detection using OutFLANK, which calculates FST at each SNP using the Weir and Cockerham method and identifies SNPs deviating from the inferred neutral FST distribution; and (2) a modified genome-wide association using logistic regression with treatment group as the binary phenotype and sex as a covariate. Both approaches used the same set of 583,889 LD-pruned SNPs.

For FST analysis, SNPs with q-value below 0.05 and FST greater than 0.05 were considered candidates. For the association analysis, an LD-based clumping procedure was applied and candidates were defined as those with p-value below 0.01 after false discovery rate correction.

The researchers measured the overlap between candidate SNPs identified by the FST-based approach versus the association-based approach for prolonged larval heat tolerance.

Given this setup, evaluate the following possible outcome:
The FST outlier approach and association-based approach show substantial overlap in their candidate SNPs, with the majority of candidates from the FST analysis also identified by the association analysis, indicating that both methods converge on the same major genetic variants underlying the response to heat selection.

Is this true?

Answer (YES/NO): NO